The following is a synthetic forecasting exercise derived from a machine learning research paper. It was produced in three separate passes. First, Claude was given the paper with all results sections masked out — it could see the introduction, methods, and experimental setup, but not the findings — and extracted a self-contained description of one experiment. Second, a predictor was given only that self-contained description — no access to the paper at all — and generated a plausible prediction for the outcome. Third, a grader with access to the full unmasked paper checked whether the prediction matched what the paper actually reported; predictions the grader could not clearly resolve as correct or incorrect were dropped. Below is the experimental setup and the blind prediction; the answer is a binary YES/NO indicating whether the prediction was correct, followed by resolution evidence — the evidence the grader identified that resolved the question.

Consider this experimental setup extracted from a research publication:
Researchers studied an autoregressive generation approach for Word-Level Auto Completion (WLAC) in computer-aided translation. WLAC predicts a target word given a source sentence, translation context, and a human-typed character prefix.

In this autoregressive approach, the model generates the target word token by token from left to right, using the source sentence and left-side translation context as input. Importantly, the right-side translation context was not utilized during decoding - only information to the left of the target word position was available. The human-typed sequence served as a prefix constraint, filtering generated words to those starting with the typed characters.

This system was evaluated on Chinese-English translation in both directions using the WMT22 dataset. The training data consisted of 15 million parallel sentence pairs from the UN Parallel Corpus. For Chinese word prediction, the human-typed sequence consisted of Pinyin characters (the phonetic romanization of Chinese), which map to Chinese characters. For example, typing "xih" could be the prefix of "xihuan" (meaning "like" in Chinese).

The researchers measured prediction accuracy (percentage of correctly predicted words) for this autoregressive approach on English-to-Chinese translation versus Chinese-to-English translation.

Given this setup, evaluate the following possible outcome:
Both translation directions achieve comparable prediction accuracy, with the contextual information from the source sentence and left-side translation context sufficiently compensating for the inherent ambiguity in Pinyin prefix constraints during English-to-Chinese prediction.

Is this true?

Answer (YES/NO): NO